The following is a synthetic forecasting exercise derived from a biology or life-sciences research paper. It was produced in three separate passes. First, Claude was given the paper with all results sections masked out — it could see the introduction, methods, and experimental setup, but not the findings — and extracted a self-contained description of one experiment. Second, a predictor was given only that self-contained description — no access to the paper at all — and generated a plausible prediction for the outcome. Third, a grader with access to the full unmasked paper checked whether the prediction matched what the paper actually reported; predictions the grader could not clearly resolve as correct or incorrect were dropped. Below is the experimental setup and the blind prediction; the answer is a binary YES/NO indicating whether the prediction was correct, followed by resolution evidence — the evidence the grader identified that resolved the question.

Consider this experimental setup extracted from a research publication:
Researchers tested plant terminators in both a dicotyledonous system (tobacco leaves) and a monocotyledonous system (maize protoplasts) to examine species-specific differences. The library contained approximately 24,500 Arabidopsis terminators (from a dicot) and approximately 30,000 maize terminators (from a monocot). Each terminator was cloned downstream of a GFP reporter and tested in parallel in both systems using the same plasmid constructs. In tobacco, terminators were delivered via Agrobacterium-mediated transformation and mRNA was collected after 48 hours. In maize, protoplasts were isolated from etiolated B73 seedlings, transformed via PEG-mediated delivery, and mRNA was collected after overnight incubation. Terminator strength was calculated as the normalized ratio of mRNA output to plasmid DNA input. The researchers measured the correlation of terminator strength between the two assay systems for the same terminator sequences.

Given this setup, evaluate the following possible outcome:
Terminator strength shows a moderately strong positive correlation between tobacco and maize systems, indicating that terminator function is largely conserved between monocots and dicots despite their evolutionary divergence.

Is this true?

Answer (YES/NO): NO